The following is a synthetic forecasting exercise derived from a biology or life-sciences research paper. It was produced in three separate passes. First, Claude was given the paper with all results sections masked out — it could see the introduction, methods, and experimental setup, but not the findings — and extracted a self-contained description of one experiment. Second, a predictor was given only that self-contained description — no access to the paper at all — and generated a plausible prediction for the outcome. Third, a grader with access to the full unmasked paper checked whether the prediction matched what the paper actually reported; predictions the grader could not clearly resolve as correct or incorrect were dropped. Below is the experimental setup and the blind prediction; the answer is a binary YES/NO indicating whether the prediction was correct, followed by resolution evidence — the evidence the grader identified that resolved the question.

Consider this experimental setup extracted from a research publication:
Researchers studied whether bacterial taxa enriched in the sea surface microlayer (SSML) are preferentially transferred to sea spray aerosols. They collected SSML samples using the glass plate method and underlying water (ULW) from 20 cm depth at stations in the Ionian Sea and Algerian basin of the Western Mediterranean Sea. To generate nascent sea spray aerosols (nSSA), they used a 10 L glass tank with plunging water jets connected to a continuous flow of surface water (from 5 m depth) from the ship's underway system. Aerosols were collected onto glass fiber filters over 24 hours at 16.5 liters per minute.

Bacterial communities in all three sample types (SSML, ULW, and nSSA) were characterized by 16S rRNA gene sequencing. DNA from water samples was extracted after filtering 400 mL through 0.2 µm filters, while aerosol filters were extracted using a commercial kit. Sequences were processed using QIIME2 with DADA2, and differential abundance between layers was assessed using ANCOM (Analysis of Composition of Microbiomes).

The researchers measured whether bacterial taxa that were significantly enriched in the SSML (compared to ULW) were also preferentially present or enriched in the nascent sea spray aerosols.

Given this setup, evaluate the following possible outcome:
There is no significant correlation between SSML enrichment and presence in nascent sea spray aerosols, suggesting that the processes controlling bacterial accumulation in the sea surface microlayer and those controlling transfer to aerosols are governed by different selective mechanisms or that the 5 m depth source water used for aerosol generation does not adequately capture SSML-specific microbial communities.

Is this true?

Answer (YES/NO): NO